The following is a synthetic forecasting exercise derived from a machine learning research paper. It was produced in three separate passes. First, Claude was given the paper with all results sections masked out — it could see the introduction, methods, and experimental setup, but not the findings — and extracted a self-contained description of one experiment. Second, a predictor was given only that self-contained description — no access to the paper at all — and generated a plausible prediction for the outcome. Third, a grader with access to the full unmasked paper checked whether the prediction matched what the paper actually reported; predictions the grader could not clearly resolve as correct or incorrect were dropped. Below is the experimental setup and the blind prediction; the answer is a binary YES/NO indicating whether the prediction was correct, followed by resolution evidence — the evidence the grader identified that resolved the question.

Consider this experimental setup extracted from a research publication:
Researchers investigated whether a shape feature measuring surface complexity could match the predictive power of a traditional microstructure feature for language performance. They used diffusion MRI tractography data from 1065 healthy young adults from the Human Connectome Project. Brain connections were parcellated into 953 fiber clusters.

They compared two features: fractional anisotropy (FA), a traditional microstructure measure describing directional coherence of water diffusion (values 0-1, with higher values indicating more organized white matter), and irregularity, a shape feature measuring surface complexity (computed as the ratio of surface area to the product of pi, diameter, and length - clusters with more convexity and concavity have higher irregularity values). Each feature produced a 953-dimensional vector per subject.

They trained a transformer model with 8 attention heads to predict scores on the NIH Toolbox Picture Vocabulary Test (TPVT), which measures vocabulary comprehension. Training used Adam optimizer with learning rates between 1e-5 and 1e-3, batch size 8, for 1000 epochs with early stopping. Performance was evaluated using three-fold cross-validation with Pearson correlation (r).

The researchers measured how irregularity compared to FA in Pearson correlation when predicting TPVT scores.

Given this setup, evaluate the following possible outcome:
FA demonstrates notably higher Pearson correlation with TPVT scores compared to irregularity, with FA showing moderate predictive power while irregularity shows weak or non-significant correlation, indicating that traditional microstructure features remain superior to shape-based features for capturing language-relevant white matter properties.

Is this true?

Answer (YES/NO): NO